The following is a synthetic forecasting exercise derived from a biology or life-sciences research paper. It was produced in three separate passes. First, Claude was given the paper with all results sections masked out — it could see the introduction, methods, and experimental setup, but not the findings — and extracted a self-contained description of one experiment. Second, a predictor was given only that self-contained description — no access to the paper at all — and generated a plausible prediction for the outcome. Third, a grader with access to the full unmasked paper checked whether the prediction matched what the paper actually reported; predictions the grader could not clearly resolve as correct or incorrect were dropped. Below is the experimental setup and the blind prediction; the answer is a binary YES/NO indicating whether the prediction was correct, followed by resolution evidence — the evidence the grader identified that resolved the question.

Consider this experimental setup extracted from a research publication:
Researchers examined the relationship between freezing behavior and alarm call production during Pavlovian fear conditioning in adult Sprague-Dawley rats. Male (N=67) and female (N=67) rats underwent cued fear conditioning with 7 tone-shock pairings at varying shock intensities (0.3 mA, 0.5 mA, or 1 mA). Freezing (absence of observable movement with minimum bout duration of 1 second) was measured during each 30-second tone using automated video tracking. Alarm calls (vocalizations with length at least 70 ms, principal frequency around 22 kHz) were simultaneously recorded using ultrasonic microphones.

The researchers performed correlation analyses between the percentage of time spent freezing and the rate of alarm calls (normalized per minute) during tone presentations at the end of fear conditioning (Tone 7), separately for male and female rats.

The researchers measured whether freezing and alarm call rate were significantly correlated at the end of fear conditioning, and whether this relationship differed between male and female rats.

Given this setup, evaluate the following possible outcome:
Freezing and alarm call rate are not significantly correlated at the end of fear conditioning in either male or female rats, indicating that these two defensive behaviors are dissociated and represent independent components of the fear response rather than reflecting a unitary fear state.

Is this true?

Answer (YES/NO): NO